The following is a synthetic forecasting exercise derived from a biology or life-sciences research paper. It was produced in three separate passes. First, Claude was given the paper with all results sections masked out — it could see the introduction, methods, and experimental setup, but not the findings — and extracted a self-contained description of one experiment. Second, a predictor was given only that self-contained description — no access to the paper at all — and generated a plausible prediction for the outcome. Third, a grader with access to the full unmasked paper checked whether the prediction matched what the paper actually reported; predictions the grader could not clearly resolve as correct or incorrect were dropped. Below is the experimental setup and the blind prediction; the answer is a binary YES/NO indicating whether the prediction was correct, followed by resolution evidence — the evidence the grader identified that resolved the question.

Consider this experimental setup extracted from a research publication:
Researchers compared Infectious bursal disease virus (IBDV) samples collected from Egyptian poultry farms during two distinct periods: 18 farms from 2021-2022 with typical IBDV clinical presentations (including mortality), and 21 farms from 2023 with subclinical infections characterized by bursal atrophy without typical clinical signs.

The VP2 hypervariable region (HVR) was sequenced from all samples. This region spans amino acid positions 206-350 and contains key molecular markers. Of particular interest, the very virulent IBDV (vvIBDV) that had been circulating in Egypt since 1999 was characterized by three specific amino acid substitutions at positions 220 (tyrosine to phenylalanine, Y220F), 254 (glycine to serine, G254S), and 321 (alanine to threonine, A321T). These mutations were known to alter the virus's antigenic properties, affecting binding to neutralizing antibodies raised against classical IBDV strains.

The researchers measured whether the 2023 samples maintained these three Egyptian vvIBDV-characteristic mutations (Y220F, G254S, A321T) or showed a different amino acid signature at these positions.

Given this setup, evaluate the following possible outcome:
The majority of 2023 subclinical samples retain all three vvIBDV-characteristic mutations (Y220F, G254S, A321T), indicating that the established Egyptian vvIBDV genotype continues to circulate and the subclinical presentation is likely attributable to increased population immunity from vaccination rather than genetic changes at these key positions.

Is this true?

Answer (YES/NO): NO